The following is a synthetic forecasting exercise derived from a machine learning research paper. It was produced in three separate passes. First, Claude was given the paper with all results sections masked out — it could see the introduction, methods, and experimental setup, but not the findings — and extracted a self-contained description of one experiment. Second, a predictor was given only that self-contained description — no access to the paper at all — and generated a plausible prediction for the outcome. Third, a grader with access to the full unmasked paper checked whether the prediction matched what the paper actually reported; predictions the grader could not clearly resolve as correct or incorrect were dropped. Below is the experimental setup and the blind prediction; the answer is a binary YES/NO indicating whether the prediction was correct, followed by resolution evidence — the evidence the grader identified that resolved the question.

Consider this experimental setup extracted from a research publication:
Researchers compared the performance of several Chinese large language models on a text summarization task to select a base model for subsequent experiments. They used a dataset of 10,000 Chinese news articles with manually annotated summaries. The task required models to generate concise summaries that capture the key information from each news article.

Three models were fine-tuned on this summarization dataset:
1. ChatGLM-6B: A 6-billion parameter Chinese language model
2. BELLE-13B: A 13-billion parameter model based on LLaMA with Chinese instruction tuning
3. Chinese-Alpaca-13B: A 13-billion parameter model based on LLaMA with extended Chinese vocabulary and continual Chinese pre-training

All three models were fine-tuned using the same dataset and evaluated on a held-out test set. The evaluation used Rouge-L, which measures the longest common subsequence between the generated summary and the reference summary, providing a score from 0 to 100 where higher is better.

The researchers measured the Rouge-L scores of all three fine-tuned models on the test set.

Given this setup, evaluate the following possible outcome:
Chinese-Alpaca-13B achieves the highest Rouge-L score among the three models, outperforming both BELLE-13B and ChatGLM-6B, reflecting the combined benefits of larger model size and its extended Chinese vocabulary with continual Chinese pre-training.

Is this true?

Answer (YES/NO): YES